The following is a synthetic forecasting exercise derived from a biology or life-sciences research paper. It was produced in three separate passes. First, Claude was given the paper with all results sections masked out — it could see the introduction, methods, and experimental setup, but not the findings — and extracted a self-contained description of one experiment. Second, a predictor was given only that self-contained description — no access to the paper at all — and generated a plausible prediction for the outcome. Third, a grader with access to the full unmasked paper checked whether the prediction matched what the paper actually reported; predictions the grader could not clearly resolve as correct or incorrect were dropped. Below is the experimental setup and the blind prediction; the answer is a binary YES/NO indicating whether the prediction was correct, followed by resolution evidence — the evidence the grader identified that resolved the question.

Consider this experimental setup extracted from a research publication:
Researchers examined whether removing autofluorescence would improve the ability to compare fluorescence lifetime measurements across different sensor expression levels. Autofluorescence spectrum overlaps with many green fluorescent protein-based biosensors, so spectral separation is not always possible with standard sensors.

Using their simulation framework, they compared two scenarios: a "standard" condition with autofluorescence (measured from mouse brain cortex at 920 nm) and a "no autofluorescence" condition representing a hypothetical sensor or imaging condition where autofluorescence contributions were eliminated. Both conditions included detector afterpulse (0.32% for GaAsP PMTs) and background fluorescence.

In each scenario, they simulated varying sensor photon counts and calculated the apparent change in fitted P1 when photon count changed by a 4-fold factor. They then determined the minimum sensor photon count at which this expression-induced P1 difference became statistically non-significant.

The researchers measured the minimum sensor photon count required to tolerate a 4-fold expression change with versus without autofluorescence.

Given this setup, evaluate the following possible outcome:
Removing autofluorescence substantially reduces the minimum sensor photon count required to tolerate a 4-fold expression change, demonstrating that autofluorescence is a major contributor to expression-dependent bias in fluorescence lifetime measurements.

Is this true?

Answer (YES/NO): YES